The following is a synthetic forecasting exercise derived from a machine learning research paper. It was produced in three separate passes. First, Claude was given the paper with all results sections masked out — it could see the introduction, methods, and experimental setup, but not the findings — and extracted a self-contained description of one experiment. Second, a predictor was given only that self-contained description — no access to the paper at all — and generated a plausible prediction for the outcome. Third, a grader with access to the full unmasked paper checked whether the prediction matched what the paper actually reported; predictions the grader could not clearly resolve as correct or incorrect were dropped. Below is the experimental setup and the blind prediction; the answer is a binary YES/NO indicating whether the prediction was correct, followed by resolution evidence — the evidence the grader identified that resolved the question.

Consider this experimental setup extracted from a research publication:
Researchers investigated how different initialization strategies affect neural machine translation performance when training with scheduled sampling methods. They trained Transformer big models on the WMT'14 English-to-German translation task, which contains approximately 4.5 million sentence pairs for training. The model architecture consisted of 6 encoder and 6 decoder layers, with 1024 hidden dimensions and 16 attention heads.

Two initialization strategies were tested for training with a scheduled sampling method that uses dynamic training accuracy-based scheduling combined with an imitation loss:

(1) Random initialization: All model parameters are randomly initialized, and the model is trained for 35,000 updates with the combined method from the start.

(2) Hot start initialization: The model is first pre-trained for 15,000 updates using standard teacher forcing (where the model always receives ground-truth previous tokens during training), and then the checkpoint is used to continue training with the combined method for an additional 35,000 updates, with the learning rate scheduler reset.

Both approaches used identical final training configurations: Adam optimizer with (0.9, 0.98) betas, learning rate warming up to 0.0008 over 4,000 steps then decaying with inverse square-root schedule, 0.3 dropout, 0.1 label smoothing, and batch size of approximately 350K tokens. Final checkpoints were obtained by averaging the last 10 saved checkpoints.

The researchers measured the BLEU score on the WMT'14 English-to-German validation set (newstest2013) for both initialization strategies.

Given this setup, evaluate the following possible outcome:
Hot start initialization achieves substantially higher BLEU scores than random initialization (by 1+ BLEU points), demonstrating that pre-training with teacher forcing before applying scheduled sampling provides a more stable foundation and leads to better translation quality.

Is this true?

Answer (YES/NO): NO